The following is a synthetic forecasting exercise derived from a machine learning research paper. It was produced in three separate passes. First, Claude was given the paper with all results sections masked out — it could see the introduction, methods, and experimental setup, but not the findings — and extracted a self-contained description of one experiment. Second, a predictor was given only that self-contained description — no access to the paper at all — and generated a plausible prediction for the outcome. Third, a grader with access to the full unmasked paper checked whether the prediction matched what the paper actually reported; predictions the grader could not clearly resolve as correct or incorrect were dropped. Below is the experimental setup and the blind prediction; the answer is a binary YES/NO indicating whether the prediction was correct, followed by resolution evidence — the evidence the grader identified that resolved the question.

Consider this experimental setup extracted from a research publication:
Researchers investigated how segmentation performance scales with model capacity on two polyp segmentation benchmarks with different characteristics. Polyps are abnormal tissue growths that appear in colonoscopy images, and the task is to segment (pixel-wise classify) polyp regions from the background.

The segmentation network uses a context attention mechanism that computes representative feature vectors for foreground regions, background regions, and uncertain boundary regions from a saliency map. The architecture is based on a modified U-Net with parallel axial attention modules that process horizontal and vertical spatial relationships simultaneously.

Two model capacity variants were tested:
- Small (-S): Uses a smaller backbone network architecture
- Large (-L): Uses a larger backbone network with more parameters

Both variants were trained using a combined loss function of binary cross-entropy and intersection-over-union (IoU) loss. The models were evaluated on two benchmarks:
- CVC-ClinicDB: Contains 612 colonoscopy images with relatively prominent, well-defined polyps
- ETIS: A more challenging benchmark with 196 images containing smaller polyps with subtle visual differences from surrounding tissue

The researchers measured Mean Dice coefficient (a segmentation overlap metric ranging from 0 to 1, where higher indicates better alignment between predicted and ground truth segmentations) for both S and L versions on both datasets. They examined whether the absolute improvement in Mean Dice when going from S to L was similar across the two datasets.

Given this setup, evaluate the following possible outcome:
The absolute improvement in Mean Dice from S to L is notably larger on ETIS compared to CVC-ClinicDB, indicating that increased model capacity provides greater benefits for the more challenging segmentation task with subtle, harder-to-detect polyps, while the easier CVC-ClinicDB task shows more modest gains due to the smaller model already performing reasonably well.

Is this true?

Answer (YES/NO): YES